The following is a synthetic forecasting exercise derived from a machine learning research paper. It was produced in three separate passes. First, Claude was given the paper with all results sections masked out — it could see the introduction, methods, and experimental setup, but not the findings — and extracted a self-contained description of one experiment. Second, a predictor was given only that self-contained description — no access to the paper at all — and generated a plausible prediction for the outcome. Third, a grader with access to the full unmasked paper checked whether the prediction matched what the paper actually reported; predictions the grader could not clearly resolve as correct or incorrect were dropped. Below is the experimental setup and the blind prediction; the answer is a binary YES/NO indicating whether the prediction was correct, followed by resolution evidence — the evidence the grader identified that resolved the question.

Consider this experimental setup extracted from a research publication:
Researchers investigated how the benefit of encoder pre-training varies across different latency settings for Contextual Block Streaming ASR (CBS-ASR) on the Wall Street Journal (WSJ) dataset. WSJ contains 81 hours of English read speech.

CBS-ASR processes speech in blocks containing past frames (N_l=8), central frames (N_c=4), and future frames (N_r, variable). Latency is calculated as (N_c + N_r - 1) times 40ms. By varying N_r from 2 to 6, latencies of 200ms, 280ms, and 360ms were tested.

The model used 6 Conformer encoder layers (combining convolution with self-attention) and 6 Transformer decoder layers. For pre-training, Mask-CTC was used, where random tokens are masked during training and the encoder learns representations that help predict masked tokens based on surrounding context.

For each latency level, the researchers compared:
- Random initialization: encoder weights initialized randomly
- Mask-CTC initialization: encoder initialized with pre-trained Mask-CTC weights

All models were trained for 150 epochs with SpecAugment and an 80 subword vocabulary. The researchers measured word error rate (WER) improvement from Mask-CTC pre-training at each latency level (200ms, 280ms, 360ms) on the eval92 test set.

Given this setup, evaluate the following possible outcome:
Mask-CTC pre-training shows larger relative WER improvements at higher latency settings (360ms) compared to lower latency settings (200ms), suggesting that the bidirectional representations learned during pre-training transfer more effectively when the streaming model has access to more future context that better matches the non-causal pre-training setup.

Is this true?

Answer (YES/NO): NO